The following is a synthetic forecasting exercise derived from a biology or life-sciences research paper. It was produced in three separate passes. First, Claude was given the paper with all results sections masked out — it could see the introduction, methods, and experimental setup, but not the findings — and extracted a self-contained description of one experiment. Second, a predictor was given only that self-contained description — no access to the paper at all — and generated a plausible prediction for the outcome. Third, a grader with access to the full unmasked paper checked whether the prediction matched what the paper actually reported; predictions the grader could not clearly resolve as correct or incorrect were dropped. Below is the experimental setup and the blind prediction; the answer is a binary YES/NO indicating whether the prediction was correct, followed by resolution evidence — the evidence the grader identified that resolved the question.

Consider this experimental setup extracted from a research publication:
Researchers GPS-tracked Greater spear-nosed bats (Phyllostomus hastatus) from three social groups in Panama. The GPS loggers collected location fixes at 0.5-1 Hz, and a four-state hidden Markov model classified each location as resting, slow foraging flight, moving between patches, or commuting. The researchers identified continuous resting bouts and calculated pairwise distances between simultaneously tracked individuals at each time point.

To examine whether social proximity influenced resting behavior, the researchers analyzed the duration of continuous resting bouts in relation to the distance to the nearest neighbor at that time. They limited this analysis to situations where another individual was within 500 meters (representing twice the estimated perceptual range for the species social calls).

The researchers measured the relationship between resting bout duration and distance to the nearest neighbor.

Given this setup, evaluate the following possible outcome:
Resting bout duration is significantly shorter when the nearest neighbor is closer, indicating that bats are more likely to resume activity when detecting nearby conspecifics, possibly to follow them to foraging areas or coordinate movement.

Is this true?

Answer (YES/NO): NO